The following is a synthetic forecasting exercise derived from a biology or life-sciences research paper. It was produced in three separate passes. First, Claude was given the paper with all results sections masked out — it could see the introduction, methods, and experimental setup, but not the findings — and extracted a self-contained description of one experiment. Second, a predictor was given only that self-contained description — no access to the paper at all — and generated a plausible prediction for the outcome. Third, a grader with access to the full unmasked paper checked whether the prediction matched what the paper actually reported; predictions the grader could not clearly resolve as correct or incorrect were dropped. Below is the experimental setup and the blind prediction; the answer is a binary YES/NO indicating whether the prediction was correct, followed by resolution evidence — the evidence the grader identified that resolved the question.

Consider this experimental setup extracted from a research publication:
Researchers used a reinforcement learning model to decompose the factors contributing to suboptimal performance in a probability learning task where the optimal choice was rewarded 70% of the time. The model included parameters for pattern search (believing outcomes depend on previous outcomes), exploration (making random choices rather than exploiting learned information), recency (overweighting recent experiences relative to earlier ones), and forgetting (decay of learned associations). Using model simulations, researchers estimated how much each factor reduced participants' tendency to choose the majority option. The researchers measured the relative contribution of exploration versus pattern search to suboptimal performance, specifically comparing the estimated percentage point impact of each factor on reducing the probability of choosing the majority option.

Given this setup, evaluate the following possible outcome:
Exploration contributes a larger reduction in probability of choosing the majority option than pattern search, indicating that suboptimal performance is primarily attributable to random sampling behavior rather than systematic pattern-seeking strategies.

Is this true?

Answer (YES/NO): YES